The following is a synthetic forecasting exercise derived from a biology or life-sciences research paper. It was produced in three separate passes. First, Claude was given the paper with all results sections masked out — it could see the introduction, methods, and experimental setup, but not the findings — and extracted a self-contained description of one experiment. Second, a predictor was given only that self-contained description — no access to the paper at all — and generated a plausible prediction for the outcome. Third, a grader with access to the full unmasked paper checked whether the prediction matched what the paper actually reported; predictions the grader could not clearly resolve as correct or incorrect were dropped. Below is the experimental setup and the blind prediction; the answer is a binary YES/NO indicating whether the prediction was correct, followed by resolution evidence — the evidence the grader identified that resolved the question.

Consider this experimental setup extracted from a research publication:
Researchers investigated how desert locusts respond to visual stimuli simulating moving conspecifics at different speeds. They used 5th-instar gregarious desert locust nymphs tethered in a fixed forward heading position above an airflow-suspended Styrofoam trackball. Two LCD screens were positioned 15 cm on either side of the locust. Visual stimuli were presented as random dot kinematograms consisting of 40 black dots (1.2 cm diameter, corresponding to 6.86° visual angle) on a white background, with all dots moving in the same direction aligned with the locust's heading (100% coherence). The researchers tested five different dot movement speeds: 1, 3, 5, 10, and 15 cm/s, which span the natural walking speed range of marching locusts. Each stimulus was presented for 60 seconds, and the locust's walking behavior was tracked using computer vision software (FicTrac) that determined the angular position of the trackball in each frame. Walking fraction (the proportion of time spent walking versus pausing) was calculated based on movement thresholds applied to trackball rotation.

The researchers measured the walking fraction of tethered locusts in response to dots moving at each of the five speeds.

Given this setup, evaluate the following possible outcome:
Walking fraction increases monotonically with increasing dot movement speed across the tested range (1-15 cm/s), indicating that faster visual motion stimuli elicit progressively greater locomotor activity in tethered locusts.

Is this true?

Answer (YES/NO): NO